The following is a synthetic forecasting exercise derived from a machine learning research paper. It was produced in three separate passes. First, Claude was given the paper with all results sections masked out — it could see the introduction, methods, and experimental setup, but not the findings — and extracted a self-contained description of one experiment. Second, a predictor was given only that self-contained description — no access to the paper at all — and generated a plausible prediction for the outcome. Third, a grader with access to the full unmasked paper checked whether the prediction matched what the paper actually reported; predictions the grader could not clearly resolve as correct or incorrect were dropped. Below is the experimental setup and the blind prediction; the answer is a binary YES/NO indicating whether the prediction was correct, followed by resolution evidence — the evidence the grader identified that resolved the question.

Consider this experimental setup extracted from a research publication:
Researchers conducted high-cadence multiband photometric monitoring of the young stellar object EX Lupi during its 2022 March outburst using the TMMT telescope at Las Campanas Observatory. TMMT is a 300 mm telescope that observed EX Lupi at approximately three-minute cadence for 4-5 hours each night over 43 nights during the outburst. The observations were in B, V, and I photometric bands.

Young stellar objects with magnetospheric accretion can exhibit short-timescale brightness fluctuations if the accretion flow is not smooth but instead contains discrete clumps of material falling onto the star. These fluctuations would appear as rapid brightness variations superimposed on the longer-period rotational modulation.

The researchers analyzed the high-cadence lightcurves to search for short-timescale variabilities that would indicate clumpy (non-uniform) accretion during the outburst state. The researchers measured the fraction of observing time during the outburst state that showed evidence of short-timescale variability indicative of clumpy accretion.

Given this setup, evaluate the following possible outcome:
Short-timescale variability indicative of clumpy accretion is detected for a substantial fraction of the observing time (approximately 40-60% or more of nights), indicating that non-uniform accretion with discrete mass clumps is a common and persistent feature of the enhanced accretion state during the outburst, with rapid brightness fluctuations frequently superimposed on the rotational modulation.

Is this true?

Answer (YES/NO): NO